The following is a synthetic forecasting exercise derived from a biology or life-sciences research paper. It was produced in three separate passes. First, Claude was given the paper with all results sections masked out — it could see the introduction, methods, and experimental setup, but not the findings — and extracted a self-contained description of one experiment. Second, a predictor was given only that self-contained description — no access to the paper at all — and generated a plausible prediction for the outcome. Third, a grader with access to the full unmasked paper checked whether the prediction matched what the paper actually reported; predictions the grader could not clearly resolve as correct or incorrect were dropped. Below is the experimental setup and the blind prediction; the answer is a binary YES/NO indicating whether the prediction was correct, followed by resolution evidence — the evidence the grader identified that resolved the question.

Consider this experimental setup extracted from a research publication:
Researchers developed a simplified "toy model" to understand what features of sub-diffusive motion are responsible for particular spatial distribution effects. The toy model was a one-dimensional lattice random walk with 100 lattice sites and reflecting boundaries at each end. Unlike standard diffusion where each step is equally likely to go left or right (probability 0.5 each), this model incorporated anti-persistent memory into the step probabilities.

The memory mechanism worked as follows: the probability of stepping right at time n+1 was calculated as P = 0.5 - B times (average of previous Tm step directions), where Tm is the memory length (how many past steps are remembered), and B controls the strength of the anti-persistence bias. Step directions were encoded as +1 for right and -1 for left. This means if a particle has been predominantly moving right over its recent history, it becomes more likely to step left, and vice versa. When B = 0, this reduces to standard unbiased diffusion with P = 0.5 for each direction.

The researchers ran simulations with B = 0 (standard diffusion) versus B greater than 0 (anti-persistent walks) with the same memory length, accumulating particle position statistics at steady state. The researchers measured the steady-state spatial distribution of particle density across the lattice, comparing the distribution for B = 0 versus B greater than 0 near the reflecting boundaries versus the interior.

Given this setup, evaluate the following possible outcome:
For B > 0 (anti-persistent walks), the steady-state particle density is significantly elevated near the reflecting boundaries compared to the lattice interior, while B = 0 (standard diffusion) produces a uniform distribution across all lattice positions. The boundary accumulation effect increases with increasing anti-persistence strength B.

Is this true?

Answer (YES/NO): NO